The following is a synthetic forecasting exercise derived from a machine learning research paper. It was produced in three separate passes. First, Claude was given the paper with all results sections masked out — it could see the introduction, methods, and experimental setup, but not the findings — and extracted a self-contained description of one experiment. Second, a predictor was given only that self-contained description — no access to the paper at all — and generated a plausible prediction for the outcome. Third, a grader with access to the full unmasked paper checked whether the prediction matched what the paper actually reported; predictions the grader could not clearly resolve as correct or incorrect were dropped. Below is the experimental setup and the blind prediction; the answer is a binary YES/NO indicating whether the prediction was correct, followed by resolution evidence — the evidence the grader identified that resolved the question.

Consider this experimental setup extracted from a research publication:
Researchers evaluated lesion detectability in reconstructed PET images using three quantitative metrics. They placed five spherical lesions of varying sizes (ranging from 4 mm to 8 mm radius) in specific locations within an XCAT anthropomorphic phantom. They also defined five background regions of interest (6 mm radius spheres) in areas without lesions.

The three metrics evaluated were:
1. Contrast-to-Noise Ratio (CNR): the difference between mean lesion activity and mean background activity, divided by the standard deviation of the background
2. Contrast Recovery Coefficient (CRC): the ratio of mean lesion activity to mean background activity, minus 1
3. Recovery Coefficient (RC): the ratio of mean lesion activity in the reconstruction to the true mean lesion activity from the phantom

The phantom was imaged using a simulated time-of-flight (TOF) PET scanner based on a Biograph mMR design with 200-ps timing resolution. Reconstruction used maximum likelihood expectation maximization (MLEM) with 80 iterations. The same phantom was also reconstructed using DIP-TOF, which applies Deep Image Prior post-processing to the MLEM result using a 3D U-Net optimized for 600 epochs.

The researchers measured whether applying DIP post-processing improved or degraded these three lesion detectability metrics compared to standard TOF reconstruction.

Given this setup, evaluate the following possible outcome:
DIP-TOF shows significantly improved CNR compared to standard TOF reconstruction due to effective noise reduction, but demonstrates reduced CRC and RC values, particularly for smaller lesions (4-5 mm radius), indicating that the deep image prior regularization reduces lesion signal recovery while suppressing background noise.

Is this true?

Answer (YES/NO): YES